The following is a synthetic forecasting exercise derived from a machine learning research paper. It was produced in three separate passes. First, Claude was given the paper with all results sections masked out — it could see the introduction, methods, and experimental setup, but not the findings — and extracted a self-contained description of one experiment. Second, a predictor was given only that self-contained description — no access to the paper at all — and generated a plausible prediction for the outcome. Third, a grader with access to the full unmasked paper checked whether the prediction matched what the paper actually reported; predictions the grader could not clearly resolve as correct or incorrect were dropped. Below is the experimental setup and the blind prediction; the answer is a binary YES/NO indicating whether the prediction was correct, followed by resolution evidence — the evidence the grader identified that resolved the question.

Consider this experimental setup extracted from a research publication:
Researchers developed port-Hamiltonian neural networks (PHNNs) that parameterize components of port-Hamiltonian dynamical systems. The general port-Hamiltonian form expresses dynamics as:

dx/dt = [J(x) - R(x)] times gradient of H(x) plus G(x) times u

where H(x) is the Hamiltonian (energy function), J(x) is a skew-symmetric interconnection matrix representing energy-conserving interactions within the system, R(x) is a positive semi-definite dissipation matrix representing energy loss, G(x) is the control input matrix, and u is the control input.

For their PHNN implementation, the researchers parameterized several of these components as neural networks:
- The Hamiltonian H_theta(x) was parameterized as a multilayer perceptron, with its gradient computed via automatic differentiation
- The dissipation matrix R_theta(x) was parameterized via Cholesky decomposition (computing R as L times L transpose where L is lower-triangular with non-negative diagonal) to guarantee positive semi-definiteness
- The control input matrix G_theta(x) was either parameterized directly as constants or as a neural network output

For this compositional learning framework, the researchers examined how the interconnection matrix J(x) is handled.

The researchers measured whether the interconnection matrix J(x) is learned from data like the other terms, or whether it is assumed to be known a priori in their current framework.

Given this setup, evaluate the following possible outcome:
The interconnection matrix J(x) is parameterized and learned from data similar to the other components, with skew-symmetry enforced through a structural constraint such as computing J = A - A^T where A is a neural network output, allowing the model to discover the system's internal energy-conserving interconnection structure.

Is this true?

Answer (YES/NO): NO